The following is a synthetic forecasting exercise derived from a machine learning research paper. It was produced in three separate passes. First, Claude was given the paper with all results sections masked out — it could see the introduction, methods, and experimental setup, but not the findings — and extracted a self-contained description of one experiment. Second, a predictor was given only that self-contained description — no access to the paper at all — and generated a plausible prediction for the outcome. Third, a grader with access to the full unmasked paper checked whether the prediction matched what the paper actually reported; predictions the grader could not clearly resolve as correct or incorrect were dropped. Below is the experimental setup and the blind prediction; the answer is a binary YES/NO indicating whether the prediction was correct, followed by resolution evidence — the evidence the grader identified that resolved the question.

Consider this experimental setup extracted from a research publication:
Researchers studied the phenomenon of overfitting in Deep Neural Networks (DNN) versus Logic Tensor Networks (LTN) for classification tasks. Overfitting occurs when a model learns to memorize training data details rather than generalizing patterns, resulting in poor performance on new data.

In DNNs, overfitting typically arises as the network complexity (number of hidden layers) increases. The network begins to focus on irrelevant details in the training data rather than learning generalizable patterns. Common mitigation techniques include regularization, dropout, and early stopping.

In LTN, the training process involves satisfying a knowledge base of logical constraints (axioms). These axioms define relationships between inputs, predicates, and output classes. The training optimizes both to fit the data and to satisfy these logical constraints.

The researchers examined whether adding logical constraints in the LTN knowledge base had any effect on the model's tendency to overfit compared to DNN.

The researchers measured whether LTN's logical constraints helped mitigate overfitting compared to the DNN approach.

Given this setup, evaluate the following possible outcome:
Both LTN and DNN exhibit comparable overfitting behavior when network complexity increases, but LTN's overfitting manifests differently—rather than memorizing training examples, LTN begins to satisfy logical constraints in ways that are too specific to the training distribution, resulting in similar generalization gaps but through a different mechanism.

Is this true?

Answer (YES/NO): NO